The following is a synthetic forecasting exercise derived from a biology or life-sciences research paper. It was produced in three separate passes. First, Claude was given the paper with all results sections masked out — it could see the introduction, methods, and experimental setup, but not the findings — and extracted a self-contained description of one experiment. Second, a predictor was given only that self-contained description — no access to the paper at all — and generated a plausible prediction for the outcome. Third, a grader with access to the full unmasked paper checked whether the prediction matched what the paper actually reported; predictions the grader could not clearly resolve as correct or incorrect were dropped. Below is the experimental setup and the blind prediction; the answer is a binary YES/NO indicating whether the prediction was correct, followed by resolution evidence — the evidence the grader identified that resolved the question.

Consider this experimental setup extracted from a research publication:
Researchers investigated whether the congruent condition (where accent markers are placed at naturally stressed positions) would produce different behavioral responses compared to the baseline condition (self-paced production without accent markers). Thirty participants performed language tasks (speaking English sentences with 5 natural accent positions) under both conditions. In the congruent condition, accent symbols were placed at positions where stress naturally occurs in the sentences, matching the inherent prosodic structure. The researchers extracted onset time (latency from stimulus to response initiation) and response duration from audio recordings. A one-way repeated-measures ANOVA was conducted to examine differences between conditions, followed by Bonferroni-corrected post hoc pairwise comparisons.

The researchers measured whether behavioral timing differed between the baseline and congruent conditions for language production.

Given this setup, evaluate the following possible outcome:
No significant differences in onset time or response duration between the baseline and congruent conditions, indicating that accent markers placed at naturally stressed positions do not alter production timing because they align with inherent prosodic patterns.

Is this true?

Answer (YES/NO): NO